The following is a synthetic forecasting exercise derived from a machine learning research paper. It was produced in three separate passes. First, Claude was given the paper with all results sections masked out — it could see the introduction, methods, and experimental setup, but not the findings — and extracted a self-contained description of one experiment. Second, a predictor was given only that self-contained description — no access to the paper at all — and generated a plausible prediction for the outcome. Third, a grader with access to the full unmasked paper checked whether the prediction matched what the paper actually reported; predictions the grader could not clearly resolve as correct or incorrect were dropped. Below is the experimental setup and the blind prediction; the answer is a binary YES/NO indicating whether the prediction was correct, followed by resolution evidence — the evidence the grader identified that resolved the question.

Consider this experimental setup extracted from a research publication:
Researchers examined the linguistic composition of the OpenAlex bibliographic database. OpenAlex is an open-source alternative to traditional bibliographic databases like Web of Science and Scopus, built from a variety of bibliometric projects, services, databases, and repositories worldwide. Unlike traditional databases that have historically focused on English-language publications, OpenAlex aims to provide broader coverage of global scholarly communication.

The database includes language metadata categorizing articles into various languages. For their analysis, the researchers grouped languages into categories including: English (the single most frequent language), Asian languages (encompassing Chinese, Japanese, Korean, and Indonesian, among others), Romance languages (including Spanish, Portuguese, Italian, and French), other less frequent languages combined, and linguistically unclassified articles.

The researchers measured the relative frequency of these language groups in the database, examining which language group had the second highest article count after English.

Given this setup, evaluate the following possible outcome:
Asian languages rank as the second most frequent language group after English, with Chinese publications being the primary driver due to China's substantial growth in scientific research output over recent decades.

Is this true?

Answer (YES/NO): YES